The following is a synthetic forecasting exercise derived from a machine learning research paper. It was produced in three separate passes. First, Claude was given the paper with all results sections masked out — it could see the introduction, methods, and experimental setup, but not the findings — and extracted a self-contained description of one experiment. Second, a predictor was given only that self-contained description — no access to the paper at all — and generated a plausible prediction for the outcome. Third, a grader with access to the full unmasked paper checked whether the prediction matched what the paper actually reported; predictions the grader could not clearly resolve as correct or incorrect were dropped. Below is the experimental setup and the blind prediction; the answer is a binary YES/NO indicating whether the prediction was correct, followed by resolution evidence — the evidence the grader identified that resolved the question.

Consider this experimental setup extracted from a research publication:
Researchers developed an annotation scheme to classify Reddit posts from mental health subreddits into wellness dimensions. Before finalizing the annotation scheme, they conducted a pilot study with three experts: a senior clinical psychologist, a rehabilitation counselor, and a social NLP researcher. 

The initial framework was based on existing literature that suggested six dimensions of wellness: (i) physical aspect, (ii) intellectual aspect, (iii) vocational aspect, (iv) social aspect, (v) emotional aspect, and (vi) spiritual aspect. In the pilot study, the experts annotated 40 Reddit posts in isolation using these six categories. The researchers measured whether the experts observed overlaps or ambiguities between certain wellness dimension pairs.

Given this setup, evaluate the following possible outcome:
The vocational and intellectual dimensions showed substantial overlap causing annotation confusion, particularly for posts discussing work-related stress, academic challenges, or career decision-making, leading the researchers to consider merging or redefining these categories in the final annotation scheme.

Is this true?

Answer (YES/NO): YES